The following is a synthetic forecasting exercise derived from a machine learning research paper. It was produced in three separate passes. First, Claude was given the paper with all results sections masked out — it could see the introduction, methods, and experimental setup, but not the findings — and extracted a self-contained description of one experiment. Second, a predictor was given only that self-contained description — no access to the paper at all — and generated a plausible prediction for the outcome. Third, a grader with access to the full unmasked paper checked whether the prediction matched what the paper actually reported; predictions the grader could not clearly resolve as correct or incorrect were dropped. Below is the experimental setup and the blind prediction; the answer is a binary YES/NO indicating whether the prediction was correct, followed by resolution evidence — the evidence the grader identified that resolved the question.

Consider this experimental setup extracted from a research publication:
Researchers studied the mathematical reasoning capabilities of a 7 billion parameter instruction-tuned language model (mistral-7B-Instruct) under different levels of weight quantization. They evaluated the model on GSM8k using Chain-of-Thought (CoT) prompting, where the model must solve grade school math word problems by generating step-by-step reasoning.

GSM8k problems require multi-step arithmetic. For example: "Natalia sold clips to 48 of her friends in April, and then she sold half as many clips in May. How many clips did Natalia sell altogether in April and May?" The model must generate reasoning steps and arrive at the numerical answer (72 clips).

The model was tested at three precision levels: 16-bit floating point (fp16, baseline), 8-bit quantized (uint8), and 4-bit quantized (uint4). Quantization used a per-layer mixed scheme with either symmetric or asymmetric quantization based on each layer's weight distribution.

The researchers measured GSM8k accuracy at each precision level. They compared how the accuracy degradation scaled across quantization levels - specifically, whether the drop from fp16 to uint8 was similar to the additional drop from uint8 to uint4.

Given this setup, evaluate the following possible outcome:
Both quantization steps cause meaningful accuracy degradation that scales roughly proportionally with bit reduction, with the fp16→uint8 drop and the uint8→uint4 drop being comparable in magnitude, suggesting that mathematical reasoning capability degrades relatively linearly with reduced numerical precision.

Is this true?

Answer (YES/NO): YES